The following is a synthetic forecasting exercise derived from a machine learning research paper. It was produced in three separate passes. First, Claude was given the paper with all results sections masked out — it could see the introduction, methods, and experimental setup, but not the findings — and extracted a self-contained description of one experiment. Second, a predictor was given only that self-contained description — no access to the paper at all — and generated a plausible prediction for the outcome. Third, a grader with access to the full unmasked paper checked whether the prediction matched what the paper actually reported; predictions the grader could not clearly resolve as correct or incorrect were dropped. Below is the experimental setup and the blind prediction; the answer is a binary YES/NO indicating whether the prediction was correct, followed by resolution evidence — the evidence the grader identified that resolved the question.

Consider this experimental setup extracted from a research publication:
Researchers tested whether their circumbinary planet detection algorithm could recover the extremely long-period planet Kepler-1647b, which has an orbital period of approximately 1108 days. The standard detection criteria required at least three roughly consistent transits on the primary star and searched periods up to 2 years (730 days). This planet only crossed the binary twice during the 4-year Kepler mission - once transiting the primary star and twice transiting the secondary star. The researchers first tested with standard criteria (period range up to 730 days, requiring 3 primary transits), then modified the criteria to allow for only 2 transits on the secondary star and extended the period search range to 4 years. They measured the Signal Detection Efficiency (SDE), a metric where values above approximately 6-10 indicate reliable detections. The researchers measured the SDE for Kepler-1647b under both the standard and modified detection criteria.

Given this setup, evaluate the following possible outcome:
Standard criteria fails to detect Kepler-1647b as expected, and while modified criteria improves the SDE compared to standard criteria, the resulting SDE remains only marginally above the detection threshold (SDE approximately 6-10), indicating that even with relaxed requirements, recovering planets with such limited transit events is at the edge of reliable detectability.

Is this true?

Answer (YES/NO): NO